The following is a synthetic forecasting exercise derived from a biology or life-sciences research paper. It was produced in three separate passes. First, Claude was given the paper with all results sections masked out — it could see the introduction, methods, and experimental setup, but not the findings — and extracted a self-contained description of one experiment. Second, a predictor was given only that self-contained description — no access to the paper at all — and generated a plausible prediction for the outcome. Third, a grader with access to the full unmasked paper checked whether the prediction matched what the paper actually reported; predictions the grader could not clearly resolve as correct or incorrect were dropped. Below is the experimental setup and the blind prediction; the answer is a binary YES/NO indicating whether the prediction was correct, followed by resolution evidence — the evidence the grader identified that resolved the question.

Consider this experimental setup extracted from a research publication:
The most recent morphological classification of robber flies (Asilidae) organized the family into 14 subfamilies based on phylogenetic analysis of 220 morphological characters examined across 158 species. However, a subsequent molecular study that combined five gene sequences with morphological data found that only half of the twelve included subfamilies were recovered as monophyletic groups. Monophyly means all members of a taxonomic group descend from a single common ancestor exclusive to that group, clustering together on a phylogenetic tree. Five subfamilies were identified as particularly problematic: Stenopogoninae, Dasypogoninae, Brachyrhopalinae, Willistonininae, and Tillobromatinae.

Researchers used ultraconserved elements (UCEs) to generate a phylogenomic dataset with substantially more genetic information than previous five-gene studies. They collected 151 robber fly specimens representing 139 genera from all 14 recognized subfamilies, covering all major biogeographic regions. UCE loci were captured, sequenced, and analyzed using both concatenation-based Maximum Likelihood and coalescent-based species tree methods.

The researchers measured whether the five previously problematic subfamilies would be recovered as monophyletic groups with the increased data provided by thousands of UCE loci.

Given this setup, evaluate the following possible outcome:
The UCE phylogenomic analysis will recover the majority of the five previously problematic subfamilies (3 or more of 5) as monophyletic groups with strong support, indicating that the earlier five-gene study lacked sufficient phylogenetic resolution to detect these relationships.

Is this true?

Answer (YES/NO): NO